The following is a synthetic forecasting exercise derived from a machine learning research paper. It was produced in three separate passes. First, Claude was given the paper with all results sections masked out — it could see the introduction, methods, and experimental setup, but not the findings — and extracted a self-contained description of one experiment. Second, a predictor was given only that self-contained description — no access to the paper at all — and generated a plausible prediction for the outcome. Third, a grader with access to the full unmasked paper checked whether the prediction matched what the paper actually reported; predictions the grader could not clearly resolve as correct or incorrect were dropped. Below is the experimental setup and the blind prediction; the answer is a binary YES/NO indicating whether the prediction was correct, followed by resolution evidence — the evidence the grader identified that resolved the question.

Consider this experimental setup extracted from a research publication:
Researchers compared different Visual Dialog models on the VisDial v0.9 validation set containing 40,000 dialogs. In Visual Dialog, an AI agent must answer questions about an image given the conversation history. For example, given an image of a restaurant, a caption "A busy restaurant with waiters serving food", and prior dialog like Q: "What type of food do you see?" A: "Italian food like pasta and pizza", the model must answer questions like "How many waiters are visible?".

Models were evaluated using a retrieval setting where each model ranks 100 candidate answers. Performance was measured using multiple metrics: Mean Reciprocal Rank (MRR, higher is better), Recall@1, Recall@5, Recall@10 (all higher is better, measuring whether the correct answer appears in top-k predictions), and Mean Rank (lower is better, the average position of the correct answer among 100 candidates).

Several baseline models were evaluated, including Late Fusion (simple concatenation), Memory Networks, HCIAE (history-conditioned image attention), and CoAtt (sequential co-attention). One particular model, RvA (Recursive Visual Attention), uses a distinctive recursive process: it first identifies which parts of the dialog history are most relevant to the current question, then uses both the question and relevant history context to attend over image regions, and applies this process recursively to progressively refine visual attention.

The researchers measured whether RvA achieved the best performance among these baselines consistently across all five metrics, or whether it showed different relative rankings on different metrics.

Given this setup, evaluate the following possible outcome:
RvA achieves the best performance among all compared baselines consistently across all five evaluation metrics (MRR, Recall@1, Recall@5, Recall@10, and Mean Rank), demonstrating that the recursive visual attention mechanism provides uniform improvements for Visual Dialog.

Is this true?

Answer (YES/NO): NO